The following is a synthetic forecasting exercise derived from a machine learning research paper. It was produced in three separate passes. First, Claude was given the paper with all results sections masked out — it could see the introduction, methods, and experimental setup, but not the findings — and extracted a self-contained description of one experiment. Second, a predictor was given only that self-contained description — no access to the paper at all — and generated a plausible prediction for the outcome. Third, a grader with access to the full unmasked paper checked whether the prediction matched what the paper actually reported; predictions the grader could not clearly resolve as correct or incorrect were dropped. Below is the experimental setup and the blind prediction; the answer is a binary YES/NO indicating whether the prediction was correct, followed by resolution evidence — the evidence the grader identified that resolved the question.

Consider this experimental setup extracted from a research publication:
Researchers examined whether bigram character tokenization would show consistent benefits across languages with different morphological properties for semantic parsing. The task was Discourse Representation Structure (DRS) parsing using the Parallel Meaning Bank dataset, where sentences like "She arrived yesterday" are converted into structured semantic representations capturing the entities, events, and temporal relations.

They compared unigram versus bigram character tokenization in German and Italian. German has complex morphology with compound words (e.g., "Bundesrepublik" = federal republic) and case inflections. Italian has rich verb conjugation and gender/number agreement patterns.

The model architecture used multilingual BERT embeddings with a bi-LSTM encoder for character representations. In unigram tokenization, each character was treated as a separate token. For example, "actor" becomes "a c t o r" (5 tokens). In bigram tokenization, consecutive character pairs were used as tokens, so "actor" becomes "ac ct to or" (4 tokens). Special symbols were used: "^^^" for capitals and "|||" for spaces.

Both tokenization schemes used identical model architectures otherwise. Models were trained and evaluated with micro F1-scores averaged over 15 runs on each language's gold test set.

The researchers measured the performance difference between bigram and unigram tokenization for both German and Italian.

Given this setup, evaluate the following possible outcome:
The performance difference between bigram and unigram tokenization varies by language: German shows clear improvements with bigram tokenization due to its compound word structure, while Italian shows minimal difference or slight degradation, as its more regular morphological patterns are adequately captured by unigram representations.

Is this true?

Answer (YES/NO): NO